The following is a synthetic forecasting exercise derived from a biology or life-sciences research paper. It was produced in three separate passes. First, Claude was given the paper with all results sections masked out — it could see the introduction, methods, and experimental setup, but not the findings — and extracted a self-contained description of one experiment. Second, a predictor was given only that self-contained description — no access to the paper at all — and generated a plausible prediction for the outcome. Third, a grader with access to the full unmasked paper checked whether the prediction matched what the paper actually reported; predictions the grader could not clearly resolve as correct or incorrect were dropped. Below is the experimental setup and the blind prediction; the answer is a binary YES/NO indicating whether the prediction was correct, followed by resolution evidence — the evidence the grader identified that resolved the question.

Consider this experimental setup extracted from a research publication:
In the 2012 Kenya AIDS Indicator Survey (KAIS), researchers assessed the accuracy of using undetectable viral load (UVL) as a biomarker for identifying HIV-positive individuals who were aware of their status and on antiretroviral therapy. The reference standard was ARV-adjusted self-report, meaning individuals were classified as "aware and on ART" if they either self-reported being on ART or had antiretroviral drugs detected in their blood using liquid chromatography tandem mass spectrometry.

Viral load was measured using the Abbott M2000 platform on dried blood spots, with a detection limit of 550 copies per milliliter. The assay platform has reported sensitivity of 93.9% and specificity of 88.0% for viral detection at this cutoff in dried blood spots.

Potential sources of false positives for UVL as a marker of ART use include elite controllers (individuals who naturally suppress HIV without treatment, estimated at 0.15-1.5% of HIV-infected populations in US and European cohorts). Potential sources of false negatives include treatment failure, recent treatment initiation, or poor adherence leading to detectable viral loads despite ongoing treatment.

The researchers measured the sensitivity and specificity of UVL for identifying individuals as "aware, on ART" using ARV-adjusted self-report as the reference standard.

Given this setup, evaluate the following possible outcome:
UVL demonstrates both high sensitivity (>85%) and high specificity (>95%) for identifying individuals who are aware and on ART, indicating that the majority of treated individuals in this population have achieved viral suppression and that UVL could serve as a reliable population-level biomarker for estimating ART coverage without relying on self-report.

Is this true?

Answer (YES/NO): NO